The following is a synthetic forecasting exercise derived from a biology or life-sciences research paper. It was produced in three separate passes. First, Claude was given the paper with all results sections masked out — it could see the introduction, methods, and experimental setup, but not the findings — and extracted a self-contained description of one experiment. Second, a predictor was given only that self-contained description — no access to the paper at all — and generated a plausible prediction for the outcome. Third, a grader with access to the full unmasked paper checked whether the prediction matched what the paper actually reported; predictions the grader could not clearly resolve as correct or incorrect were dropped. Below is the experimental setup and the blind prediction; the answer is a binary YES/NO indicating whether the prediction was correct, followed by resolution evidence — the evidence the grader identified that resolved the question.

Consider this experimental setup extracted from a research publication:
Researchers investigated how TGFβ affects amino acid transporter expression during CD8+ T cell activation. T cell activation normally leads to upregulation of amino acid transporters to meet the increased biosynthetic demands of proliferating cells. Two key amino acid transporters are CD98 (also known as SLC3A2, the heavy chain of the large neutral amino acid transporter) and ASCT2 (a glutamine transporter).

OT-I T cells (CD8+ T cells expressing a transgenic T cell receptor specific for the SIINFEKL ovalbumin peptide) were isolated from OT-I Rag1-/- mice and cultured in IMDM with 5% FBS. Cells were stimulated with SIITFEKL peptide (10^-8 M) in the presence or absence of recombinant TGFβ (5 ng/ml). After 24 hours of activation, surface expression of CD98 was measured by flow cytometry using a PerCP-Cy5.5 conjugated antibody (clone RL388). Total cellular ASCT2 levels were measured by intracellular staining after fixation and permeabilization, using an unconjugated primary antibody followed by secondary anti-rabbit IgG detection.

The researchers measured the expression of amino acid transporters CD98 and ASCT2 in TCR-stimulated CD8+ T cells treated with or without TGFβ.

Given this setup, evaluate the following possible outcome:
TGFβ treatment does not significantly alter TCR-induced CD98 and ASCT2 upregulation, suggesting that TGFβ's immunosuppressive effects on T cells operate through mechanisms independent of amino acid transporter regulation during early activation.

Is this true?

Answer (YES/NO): NO